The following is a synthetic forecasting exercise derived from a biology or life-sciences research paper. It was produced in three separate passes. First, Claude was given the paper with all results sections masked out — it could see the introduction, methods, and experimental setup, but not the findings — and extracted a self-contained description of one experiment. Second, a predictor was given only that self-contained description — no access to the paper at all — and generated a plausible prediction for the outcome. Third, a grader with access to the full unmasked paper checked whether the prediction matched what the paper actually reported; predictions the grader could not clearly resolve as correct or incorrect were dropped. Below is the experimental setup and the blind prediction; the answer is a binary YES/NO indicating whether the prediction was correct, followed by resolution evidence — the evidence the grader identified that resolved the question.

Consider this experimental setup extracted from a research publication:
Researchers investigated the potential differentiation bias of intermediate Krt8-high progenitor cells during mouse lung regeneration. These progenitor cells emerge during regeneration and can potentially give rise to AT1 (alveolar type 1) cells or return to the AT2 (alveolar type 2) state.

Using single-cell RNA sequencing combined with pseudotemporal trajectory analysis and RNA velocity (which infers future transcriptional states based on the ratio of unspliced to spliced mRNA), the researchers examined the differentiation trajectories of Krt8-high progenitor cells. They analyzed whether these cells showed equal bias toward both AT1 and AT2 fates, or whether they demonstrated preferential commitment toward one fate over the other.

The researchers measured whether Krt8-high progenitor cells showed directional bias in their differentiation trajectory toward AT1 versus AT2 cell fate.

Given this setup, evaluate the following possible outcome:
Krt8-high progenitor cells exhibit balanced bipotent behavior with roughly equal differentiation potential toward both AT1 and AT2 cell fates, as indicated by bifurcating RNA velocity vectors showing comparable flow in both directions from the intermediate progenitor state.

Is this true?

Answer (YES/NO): NO